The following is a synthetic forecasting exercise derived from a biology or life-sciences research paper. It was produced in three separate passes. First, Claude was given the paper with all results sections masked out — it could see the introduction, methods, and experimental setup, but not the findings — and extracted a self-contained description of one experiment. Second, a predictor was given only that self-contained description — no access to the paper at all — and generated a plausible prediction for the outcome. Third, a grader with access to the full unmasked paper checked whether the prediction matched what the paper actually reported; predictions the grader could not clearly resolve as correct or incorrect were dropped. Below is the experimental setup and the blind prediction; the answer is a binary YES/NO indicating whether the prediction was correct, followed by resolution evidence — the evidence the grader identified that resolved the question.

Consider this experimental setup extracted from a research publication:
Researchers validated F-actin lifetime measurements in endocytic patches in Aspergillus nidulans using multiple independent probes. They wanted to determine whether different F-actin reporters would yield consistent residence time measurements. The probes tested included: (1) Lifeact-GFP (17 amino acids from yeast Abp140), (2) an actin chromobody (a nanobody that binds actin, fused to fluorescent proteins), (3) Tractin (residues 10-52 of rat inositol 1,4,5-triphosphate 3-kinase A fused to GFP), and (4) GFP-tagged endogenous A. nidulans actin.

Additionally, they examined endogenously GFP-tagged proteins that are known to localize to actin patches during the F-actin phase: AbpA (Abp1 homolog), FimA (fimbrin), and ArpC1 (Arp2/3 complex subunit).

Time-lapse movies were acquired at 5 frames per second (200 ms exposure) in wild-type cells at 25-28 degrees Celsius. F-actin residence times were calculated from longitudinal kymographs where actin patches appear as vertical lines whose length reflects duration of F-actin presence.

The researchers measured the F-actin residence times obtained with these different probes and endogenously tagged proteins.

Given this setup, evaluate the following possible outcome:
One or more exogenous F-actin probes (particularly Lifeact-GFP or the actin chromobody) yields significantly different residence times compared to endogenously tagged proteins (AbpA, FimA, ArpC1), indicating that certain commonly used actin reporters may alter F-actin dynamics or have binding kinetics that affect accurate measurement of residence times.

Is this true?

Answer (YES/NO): NO